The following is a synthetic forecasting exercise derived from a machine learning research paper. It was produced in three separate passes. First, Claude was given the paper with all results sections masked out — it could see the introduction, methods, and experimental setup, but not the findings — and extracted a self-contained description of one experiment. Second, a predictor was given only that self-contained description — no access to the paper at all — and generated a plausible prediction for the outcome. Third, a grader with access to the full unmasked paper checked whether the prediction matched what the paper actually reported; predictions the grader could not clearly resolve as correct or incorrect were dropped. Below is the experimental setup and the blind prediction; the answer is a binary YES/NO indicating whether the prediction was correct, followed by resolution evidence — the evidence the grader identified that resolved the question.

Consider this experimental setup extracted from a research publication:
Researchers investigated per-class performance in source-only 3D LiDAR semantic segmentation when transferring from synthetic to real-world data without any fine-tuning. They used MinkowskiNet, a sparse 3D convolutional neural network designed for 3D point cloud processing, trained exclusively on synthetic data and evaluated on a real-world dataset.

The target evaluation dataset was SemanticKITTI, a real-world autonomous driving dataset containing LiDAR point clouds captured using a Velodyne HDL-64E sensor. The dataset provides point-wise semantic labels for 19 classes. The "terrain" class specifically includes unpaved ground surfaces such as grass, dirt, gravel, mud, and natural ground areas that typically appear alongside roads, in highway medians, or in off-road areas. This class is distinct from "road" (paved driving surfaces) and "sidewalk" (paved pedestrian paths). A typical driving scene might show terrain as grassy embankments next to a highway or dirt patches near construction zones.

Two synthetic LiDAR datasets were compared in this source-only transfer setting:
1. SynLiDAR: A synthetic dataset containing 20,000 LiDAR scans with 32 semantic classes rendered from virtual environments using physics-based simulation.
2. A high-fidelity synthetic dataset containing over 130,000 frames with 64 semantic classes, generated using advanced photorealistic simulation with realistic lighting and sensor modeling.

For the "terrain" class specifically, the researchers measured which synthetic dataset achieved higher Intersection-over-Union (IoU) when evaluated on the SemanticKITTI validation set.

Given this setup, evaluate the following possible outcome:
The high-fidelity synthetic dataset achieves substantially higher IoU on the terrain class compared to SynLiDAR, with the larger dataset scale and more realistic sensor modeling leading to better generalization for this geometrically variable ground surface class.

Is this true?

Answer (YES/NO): NO